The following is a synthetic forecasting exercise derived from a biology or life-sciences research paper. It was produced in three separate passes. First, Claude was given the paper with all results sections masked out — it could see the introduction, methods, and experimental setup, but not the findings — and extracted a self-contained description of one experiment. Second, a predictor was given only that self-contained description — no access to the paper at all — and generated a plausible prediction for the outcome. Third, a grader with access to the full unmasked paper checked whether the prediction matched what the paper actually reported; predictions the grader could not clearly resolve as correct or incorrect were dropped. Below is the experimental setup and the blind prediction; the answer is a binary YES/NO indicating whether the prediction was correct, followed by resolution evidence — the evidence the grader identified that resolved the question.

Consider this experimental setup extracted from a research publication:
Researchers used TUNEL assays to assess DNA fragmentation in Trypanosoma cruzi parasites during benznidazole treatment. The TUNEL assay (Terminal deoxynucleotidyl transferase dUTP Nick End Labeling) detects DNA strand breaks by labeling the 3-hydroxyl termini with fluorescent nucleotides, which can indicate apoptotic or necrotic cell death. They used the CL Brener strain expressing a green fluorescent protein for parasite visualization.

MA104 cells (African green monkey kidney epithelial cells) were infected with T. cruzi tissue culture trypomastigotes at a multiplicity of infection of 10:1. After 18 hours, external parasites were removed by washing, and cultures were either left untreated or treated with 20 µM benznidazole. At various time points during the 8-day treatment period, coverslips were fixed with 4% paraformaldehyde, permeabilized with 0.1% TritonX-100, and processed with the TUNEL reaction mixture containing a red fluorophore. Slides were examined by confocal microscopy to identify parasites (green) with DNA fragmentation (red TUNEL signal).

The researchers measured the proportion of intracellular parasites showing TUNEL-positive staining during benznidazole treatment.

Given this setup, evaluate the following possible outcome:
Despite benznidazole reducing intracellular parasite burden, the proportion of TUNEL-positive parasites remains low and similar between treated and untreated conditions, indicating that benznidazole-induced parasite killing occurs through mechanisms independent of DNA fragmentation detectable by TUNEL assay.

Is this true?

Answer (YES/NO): NO